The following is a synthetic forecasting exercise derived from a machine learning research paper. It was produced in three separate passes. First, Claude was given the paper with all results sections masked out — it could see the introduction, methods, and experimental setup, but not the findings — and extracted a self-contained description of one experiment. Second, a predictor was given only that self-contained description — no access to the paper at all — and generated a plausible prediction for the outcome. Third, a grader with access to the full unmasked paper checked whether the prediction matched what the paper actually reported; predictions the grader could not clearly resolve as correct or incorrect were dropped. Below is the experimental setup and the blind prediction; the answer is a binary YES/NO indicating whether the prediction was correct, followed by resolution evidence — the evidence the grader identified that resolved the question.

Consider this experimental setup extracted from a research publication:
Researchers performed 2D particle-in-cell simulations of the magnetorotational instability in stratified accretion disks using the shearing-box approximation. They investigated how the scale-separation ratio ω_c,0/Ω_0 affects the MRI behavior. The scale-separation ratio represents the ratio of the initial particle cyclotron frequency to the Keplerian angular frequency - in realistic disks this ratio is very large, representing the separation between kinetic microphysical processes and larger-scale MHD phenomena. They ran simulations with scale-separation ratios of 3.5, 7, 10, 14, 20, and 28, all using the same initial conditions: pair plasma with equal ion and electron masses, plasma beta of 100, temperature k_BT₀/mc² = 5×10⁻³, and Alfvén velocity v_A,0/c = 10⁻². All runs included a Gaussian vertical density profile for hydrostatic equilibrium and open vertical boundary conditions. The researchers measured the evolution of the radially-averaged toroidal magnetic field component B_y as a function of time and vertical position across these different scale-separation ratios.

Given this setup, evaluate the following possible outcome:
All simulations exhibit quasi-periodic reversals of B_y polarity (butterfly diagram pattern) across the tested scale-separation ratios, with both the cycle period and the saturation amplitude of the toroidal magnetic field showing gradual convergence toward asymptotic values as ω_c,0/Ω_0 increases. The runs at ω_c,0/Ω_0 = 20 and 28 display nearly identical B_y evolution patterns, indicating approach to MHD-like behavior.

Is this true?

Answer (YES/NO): NO